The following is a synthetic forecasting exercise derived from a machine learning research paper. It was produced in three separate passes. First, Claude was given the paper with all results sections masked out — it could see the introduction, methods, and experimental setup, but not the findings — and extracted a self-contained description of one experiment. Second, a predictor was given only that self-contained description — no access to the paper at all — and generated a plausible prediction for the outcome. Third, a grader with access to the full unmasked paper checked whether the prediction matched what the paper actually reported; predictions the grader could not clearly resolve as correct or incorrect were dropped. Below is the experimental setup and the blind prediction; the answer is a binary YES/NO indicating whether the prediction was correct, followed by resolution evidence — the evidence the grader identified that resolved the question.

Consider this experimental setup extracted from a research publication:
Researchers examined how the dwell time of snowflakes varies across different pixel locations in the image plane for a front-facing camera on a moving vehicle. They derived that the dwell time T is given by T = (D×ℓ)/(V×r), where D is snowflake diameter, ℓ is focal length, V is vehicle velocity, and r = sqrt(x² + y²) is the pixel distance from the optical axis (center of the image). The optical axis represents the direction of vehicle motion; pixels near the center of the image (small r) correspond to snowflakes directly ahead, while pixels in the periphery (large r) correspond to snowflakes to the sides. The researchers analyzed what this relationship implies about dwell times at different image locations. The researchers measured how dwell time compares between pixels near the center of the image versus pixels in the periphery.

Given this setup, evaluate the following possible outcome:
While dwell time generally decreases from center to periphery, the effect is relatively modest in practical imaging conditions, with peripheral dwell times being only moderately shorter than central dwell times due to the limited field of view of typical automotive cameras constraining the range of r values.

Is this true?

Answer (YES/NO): NO